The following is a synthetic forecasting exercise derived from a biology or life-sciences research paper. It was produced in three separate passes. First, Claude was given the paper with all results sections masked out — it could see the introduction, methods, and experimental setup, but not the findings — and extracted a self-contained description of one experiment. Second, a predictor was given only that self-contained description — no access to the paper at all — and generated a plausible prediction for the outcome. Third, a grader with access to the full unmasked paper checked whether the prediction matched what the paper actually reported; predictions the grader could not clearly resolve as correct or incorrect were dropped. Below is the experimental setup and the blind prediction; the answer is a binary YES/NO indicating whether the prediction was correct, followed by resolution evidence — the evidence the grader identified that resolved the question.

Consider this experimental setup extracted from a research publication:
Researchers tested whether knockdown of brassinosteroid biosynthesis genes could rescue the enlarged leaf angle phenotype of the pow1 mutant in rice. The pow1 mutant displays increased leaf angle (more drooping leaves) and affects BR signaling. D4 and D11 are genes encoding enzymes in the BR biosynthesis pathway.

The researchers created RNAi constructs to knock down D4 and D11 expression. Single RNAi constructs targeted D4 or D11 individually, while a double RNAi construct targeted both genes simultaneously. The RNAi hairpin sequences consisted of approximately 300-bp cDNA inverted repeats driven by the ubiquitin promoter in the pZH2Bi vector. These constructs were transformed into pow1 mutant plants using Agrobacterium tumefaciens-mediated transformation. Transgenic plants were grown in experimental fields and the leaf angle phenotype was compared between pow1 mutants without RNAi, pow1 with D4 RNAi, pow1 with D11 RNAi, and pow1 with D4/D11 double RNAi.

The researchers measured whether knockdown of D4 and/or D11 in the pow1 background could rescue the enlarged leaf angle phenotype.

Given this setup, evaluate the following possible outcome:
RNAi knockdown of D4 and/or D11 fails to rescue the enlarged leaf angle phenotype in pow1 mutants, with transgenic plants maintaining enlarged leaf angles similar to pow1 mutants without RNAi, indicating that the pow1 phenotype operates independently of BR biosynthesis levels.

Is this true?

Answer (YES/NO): NO